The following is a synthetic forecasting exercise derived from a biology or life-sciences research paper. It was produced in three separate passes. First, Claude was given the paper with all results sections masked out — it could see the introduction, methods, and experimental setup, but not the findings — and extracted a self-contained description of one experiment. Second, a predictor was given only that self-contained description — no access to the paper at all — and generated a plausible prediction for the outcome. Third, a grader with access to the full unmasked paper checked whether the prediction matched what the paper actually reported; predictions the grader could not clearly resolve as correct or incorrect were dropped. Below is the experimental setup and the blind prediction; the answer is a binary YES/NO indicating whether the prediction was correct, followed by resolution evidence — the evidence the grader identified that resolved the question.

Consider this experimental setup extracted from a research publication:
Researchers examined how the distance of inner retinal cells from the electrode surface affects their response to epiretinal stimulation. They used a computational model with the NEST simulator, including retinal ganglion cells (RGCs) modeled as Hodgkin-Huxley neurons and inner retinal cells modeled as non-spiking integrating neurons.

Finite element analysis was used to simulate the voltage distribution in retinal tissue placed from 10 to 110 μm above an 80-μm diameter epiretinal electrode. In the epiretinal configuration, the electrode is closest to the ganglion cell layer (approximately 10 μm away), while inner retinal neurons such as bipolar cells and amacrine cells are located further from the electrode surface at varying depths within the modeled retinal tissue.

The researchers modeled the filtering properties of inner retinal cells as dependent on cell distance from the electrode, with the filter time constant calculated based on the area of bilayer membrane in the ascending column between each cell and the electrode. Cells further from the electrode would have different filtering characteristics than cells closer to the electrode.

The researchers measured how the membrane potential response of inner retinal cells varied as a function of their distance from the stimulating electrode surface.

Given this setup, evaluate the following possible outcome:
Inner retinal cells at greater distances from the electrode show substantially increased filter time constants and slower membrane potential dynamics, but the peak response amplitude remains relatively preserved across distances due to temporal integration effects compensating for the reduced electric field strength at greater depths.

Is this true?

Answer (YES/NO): NO